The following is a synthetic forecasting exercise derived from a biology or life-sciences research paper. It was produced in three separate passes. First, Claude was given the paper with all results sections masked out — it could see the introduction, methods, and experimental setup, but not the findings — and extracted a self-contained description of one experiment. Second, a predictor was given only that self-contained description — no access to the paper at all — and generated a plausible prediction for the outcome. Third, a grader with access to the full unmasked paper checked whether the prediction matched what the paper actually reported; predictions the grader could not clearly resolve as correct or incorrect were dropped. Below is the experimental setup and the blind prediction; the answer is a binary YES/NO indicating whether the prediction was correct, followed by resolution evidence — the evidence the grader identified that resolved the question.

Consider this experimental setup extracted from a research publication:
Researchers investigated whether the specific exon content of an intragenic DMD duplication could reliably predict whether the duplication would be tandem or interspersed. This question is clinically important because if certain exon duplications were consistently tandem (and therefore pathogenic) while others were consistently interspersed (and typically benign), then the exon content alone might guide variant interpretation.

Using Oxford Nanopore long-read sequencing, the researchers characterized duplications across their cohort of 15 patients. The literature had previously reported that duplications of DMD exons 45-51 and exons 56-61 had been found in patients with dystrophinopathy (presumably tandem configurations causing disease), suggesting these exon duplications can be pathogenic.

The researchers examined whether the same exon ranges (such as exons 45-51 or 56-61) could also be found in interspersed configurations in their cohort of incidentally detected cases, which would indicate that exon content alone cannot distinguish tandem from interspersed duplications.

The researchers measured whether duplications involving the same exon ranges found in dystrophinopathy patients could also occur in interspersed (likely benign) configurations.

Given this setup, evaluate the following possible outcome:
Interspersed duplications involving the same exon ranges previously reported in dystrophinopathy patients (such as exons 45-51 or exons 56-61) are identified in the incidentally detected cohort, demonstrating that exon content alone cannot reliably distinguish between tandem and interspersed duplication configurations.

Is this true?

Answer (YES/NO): NO